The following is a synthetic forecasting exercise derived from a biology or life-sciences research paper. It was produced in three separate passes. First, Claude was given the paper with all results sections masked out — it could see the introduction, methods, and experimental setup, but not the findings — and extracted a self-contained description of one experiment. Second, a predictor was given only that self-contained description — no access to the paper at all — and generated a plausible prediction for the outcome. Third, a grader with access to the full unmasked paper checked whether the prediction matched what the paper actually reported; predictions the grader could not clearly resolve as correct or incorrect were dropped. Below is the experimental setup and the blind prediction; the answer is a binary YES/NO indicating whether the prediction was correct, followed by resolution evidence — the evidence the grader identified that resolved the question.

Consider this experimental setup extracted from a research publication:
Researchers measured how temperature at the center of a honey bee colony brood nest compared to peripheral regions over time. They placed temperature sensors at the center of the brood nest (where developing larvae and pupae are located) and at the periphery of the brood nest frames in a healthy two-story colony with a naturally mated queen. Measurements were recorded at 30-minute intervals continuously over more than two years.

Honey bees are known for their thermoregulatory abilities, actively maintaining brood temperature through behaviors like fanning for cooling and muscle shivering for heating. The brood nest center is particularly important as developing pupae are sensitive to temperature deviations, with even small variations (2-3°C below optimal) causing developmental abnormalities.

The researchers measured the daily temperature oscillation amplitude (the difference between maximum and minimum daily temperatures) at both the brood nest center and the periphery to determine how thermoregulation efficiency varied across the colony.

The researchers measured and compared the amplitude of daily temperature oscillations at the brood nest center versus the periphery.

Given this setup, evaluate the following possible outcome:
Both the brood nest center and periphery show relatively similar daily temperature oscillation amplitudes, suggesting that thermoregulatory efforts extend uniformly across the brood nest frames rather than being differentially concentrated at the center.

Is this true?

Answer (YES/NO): NO